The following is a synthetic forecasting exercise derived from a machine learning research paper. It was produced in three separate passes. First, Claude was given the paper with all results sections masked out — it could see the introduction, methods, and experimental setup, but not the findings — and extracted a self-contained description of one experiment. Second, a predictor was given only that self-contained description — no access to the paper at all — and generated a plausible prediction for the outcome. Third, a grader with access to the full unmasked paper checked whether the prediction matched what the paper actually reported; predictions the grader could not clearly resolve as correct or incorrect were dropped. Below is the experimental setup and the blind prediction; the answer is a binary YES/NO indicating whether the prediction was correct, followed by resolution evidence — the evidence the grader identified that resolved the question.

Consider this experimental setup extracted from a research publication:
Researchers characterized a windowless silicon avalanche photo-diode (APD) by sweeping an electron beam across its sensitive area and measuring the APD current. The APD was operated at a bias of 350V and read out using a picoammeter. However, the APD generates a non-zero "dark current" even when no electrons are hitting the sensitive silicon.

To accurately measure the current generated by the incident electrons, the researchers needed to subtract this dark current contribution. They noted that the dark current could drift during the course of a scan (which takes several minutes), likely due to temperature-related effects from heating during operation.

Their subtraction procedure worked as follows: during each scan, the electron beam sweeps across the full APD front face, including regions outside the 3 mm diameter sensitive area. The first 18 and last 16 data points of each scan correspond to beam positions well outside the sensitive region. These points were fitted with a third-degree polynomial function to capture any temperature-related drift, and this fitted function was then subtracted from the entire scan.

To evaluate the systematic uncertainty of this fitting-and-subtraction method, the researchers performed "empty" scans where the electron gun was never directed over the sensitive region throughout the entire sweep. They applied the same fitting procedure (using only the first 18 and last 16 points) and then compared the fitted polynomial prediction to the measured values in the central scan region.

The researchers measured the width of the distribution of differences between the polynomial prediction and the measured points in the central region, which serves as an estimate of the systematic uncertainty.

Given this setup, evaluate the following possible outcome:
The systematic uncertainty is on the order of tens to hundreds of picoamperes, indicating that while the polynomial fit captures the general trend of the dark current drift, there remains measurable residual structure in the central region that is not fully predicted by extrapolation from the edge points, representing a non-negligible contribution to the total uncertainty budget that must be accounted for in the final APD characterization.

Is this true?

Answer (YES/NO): NO